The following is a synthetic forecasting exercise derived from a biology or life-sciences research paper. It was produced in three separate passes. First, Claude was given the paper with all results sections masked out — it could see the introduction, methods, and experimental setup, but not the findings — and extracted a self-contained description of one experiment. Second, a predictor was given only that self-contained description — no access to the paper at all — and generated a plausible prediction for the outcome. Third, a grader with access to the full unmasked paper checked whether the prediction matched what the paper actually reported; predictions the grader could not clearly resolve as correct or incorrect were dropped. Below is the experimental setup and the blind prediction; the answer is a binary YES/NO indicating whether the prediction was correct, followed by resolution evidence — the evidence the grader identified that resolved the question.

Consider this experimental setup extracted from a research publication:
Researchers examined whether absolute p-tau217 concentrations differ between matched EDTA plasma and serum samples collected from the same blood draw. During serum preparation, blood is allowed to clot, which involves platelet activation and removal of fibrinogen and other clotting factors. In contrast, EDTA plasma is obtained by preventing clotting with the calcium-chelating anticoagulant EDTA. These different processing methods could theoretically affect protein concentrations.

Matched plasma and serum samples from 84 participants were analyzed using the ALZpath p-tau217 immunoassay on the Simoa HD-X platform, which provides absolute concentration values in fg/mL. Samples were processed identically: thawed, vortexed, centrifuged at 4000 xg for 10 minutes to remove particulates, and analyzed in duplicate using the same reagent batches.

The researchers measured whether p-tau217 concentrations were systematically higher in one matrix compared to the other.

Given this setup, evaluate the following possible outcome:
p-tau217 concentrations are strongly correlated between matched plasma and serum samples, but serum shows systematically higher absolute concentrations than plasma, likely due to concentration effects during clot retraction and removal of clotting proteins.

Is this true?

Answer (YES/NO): NO